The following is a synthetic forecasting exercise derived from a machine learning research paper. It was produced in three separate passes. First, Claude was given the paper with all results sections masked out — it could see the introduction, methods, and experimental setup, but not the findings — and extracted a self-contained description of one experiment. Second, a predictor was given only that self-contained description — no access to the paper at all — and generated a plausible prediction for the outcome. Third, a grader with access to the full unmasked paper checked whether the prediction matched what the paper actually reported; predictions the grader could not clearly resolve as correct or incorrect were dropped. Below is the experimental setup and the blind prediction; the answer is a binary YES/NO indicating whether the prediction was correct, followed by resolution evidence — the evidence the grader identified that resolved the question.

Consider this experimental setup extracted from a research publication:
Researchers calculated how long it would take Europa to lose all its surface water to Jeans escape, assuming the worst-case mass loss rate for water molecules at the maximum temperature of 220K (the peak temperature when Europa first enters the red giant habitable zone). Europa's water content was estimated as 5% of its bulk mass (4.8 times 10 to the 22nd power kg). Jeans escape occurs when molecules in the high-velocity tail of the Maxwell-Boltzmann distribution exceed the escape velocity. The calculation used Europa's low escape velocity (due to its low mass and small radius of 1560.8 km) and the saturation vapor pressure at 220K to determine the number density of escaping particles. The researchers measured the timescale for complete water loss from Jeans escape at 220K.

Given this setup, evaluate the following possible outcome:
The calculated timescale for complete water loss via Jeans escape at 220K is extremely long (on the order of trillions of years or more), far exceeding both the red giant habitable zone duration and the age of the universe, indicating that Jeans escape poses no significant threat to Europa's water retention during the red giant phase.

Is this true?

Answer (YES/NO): YES